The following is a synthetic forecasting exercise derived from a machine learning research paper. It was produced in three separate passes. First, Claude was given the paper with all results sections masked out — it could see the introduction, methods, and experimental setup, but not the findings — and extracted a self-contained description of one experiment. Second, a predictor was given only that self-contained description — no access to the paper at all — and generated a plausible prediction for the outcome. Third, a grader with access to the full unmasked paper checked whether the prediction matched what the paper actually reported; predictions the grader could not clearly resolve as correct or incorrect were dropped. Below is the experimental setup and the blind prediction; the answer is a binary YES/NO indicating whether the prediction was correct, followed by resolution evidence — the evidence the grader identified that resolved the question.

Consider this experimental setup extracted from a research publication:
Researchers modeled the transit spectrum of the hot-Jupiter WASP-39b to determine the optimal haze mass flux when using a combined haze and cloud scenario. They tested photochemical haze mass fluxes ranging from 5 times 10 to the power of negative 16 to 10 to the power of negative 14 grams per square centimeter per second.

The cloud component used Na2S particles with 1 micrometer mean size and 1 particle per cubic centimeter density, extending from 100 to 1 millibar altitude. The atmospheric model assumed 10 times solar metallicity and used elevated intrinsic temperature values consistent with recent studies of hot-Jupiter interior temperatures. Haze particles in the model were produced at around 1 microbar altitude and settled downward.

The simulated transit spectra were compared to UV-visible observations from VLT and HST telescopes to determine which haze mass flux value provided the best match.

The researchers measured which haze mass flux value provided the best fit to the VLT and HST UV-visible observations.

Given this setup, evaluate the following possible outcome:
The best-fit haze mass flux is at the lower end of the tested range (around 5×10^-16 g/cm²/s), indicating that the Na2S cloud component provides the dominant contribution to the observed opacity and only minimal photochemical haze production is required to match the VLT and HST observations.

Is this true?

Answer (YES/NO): NO